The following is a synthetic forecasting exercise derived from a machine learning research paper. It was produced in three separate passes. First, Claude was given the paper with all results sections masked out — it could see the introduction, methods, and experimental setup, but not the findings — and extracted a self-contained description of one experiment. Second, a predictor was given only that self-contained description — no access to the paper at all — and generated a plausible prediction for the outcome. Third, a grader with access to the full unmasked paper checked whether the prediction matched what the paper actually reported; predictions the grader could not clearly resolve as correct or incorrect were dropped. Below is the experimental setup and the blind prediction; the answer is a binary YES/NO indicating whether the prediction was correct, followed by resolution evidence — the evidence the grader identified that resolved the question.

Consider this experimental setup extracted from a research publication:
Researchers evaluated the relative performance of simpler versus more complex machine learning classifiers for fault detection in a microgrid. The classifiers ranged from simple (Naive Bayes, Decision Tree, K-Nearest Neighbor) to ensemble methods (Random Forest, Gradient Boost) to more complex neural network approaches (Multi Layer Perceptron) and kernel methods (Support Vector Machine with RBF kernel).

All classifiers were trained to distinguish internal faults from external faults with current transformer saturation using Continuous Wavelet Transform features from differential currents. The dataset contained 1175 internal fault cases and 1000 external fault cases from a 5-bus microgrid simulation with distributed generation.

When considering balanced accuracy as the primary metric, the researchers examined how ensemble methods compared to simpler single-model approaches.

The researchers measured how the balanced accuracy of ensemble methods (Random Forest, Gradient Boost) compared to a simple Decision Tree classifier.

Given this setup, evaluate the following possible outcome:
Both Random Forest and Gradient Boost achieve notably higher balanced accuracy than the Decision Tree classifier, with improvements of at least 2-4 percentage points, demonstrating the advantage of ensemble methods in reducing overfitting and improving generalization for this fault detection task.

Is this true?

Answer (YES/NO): NO